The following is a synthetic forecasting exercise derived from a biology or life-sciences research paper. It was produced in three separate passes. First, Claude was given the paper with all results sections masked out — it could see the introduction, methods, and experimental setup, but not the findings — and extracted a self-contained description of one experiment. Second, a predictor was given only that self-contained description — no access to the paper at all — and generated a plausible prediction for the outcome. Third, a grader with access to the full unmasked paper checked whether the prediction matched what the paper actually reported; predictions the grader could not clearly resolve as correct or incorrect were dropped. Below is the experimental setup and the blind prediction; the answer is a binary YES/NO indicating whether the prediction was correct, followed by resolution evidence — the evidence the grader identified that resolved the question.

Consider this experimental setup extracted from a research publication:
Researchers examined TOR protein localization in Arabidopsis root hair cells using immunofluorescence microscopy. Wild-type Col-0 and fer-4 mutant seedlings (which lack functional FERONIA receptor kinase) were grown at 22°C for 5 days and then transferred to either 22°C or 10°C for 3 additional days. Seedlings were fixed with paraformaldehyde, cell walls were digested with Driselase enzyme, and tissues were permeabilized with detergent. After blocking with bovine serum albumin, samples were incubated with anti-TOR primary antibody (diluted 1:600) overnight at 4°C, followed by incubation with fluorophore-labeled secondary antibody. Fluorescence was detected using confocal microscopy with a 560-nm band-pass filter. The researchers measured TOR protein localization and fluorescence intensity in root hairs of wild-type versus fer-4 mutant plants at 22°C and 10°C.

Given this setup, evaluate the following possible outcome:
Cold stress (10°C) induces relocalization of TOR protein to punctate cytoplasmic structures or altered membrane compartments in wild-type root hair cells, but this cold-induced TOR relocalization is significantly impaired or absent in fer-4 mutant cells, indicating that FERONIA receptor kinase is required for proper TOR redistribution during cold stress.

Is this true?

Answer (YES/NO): NO